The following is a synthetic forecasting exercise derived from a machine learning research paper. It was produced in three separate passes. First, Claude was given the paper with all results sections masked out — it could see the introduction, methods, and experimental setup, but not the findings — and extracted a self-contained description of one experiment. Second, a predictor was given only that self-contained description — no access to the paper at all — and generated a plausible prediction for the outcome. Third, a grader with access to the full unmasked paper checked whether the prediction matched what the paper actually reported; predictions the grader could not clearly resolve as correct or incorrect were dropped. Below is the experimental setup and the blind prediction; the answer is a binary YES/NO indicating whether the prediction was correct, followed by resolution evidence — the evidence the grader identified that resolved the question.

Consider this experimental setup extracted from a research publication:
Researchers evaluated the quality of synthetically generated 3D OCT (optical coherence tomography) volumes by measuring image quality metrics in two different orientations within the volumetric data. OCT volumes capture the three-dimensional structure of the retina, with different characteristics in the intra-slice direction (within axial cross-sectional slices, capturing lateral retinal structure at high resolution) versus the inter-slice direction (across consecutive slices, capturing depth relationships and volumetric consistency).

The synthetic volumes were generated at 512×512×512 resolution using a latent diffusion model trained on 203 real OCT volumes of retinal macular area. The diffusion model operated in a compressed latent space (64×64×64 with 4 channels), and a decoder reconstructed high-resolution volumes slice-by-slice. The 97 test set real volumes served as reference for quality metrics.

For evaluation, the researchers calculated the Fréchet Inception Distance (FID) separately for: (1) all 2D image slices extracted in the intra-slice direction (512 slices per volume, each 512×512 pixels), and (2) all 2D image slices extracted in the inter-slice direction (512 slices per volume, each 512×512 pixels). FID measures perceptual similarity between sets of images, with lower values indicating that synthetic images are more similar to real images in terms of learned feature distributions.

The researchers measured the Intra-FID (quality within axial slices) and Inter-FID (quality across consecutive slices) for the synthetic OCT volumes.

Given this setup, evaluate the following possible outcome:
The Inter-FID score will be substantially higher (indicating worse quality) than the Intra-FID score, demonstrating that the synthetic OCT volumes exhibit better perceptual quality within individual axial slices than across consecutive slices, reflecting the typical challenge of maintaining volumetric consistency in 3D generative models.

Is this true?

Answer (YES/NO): YES